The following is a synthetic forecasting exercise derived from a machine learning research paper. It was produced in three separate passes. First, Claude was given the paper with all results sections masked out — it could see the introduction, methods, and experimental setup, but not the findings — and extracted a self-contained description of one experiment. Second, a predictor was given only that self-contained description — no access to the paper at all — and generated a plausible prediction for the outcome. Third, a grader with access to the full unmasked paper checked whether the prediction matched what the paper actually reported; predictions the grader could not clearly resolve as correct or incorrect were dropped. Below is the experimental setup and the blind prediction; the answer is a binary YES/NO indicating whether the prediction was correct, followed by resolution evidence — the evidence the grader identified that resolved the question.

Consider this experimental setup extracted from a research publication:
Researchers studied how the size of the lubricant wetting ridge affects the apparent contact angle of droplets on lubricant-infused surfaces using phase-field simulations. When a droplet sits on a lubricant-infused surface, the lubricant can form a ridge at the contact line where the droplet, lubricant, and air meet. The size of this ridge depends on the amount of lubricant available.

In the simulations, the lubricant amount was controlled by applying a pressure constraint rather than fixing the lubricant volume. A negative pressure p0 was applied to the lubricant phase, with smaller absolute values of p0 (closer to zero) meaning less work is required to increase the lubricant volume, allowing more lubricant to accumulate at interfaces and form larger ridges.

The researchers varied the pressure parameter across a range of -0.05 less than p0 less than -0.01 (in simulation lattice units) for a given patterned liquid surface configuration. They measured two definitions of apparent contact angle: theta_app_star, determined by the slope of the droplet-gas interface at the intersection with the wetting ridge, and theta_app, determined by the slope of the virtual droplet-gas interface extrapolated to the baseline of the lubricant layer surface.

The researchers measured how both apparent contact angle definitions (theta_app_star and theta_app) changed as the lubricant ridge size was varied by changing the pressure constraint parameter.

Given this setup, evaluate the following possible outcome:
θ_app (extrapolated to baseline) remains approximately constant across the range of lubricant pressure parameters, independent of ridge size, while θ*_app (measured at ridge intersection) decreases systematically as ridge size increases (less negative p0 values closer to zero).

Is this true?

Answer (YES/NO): YES